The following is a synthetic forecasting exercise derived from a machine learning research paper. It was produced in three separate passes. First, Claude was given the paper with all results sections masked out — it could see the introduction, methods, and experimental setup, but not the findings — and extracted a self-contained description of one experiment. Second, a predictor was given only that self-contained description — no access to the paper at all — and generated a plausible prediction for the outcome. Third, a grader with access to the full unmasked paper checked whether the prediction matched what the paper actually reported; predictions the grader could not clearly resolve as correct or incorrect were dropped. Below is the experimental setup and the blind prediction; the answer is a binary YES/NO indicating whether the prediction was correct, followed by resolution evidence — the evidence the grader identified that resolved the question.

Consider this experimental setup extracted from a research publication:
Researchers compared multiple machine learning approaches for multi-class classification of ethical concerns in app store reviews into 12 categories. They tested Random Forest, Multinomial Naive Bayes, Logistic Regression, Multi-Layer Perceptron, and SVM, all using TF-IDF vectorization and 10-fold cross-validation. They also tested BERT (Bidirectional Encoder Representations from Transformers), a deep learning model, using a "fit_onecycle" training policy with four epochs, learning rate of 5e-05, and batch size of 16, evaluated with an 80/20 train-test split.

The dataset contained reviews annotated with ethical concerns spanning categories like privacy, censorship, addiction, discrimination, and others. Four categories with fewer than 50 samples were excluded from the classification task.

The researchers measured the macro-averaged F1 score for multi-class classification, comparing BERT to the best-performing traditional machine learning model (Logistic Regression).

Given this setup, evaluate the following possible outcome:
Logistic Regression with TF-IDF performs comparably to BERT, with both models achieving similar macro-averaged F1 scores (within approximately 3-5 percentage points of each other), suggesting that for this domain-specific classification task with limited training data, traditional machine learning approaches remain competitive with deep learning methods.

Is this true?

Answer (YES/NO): YES